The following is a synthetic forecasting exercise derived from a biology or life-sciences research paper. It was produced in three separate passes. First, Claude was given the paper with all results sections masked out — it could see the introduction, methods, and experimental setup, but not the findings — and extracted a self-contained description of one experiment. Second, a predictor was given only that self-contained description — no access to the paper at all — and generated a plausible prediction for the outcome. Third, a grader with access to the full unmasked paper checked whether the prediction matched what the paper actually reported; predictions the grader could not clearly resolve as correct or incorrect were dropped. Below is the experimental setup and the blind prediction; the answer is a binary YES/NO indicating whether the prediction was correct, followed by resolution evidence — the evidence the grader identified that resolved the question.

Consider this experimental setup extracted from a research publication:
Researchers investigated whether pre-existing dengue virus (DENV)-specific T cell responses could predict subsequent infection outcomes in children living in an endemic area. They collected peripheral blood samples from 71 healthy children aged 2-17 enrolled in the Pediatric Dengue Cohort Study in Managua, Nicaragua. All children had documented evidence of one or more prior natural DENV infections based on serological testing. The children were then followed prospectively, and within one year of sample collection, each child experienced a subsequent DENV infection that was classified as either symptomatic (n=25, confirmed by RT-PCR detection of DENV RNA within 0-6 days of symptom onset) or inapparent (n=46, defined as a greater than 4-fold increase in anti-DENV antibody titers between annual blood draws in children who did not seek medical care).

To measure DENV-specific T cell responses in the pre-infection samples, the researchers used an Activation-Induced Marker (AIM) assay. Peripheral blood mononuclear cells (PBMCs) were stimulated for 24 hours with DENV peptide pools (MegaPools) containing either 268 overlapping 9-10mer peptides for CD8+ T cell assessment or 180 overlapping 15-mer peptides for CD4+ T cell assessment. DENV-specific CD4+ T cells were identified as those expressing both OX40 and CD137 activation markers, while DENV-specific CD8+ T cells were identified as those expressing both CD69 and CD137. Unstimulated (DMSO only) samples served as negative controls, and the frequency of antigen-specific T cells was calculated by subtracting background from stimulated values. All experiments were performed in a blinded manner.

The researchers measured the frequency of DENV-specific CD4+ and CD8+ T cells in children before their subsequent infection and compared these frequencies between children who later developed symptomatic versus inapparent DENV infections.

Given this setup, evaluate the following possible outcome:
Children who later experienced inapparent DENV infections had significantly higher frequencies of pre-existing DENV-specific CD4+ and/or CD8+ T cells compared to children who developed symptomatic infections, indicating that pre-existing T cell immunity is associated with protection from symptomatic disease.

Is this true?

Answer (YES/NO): NO